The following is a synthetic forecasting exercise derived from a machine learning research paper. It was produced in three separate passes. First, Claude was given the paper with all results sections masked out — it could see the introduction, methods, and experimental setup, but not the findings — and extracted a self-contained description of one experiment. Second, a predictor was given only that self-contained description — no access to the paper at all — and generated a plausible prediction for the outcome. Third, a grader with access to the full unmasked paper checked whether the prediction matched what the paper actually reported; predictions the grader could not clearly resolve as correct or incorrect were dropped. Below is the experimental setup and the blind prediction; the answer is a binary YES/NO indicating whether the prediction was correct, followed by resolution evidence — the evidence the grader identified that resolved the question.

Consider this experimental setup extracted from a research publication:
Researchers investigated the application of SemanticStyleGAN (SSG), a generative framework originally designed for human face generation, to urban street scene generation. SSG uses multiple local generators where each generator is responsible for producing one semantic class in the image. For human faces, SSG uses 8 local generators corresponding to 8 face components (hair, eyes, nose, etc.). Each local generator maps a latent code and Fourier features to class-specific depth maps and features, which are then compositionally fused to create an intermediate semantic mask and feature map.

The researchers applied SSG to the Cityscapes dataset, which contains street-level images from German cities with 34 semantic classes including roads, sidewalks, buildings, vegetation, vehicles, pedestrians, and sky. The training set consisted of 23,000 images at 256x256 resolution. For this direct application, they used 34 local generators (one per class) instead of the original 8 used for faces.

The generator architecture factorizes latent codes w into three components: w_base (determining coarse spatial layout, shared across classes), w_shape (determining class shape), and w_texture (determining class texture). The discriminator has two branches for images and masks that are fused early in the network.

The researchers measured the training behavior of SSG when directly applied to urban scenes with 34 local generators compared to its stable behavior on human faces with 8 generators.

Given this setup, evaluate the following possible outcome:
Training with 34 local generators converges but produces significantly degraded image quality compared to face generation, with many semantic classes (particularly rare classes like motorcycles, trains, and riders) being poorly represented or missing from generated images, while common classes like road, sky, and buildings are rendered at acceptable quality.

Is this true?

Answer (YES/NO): NO